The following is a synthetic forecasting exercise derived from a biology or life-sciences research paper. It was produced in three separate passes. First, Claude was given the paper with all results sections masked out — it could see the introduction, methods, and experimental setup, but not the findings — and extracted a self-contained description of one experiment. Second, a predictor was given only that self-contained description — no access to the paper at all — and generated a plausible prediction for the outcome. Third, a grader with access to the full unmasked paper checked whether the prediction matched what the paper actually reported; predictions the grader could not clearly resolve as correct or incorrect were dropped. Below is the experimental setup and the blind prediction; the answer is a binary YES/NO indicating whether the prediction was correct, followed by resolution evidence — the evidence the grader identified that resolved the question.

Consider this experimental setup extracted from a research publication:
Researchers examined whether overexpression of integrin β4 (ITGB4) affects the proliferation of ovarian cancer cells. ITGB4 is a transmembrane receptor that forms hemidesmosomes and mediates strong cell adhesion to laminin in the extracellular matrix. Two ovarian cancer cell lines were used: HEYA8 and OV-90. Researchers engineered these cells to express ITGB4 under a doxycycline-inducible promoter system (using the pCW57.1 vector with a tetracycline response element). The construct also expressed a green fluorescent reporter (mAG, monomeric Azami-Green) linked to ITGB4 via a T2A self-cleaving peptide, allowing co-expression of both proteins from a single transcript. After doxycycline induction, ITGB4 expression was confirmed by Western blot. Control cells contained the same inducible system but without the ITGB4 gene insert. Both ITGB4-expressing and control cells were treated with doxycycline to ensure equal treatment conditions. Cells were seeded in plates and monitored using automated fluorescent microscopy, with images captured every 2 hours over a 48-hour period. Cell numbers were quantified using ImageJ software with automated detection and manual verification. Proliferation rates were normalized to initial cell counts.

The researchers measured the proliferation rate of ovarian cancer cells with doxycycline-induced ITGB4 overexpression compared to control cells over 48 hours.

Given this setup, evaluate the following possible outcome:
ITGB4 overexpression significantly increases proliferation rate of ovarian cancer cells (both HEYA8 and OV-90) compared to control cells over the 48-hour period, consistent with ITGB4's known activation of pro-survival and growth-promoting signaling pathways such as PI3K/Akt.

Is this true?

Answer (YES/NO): NO